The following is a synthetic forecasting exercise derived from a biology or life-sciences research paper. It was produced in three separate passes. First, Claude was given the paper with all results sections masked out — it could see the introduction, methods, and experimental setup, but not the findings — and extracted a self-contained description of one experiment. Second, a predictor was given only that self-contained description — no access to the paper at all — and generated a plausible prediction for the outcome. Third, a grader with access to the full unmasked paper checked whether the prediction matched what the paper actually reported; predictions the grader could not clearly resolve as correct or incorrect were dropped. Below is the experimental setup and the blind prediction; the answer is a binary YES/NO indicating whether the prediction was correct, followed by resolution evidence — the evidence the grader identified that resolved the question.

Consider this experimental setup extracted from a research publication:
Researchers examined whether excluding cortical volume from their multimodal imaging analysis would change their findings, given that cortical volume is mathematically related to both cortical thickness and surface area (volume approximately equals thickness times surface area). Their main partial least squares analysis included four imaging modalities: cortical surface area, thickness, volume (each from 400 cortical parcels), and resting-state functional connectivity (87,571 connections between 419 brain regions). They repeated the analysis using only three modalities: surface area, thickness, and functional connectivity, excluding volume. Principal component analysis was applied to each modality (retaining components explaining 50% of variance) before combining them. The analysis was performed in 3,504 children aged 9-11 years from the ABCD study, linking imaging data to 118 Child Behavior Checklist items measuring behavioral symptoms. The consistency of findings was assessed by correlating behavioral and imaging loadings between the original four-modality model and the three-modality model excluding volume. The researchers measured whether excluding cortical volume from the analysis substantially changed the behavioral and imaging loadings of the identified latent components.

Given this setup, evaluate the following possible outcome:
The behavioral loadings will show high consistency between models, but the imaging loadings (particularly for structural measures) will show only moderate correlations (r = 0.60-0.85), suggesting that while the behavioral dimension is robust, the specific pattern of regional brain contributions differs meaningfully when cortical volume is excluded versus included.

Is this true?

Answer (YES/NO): NO